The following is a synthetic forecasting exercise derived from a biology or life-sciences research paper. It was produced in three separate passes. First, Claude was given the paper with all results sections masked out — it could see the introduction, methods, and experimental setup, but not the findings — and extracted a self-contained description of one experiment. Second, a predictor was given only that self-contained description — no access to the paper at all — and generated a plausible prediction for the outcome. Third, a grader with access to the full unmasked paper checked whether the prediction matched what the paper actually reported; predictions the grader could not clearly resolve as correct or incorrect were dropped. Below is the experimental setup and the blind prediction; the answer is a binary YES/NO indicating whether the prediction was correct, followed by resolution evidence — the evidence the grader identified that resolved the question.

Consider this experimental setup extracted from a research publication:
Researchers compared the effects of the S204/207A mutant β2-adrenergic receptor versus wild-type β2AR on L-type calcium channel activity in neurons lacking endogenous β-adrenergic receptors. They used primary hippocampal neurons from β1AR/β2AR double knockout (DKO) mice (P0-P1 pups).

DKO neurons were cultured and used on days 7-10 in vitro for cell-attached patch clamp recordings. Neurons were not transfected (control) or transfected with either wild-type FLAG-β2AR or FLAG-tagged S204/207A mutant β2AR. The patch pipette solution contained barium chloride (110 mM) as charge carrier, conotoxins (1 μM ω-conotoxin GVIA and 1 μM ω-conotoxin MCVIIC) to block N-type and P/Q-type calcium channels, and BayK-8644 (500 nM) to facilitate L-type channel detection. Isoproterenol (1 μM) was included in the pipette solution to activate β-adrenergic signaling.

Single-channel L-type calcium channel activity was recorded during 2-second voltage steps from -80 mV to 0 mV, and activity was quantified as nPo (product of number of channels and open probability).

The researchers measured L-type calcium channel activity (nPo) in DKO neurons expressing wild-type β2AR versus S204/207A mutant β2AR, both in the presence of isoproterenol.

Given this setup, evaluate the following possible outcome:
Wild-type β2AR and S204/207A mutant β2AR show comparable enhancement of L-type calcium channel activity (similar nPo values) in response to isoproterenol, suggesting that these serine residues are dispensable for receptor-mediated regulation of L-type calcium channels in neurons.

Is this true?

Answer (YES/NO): NO